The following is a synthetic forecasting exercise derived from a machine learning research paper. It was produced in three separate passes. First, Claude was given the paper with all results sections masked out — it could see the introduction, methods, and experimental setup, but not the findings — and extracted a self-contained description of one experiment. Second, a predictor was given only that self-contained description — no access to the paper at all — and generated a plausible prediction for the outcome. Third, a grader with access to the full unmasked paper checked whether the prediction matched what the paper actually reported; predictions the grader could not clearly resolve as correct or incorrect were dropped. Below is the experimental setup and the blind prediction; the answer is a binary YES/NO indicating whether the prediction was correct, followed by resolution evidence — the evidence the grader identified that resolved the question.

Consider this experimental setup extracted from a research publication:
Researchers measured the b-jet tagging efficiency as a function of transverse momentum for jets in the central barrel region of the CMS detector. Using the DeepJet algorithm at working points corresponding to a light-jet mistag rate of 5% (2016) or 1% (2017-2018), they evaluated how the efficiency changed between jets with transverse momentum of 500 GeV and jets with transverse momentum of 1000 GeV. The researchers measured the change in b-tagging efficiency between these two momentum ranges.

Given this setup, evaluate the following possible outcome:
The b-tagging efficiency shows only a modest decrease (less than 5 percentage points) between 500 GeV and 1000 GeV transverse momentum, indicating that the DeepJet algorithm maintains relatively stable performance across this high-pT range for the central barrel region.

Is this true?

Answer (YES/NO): NO